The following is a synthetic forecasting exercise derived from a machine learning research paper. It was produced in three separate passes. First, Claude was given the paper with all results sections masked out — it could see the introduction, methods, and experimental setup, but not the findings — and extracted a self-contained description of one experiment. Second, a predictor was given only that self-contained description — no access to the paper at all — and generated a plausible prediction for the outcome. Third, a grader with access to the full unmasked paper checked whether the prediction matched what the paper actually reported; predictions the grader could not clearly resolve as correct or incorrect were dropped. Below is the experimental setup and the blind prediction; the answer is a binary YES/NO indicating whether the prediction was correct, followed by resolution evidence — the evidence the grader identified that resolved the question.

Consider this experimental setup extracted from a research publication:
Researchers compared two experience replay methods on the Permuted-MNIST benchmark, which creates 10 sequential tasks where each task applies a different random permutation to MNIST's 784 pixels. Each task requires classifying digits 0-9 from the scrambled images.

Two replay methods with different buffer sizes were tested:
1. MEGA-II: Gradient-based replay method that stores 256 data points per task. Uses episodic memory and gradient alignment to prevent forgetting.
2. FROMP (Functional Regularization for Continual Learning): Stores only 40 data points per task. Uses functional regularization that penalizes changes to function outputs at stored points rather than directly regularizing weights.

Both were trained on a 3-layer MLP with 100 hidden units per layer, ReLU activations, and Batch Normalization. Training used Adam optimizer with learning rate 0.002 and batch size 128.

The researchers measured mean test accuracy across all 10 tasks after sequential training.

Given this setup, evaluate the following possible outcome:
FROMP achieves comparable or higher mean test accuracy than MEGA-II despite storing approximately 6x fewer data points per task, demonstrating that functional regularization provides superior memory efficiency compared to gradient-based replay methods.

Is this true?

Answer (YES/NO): YES